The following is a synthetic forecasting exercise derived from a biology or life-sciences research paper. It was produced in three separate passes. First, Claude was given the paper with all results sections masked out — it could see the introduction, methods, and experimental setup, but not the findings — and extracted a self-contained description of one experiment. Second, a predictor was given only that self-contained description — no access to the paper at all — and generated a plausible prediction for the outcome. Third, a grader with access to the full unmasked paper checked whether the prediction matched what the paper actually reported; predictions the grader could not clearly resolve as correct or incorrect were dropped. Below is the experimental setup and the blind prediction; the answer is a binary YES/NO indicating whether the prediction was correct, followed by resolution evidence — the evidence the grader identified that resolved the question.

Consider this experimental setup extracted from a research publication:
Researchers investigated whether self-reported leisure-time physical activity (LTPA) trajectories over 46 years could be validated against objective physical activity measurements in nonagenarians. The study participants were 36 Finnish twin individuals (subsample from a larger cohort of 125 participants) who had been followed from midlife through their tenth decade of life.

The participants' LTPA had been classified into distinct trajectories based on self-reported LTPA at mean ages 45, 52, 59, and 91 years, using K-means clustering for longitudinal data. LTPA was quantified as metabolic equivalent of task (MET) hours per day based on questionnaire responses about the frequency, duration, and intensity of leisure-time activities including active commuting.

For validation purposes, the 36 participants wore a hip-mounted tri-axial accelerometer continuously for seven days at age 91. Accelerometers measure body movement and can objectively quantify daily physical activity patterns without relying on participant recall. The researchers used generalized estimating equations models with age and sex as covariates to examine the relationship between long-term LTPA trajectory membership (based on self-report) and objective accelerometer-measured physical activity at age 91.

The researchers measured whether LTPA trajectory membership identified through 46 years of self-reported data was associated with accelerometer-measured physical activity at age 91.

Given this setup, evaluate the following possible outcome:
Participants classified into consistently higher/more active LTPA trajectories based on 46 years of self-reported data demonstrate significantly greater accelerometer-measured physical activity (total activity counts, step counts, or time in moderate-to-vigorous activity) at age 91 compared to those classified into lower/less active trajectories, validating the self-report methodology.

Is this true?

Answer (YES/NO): YES